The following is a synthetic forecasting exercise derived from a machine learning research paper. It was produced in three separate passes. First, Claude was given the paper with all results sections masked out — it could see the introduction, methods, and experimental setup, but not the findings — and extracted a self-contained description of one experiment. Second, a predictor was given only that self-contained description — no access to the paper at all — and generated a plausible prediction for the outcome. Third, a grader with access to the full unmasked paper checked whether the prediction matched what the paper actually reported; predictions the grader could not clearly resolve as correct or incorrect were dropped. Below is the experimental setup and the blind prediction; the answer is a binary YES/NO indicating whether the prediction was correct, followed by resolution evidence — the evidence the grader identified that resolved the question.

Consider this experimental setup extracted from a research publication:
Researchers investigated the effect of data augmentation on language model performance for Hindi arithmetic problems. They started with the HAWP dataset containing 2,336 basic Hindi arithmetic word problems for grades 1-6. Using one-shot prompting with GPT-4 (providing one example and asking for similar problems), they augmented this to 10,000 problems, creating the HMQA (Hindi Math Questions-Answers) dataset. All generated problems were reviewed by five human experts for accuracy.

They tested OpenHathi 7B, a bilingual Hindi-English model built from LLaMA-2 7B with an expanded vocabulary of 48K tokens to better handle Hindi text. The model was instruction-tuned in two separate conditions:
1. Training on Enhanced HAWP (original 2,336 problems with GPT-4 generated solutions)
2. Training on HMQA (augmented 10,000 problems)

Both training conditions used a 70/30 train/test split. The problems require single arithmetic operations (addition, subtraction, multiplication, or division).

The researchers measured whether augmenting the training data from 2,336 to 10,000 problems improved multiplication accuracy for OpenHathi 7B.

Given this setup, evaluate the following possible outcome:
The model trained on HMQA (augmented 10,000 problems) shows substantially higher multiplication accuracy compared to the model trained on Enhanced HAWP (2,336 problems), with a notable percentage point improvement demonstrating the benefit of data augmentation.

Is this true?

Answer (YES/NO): YES